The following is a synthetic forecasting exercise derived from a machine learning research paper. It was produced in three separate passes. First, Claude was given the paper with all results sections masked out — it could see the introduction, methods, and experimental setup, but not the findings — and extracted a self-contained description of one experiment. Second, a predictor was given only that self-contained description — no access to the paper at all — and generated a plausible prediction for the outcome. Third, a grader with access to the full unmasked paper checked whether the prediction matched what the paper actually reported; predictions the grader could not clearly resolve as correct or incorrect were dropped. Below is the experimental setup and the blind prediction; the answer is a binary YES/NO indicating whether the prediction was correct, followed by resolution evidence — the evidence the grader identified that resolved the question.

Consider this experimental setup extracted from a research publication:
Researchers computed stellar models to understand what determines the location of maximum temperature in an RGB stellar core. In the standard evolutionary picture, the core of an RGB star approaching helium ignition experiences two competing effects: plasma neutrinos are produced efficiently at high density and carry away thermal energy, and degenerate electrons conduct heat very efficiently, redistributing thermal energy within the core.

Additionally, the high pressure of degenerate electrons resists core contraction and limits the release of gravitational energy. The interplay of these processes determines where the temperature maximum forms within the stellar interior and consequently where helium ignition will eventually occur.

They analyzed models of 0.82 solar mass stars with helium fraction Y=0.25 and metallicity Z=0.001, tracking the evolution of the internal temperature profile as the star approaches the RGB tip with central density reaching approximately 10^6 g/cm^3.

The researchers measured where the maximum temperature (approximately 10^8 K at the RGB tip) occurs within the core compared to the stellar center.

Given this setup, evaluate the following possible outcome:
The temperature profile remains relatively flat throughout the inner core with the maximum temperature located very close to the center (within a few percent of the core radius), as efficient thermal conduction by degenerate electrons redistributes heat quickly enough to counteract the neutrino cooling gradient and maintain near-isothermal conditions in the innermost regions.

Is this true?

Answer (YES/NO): NO